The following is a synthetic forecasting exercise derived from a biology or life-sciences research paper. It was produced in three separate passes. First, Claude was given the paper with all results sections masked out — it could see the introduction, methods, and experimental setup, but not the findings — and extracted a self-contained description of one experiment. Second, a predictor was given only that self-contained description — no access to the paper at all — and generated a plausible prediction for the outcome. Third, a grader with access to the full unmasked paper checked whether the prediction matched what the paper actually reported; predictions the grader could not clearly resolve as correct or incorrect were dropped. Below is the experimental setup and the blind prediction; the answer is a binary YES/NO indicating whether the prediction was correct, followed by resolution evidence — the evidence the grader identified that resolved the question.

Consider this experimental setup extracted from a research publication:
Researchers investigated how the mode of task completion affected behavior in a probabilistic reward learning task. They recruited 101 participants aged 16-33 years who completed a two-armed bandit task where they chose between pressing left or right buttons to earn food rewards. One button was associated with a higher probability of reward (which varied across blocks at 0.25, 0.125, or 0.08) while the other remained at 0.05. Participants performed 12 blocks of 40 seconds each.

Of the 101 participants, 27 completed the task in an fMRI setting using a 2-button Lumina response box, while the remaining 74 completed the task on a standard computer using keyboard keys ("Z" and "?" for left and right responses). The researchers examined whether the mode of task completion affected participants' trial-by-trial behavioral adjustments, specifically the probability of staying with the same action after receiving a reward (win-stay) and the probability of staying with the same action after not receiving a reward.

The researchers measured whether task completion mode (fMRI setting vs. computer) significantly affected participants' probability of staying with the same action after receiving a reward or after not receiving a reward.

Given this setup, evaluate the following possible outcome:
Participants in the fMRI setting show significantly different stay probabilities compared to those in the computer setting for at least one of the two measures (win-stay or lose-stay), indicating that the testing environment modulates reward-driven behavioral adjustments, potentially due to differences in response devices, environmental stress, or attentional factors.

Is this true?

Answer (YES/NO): NO